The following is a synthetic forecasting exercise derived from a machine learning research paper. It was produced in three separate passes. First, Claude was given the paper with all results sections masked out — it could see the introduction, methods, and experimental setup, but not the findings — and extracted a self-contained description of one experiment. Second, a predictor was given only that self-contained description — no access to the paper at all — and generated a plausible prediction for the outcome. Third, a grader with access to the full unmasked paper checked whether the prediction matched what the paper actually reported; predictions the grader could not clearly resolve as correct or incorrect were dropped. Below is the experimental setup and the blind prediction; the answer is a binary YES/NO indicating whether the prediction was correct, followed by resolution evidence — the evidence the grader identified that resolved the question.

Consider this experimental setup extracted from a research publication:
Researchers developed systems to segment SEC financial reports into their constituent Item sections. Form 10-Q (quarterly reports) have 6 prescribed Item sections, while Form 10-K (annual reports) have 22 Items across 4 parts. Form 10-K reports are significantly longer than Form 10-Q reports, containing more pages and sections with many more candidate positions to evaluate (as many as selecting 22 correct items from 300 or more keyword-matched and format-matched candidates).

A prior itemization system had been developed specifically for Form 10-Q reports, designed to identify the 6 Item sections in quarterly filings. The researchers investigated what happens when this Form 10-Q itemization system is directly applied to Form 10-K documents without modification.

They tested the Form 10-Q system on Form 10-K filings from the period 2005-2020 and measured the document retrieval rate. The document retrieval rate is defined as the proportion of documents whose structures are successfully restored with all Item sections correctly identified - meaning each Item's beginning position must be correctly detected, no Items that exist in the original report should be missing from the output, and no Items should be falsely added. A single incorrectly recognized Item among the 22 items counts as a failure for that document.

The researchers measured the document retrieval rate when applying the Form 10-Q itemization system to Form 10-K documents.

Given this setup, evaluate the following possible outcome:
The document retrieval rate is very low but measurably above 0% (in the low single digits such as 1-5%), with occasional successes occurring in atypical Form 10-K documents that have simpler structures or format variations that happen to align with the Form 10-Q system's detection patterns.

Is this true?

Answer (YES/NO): NO